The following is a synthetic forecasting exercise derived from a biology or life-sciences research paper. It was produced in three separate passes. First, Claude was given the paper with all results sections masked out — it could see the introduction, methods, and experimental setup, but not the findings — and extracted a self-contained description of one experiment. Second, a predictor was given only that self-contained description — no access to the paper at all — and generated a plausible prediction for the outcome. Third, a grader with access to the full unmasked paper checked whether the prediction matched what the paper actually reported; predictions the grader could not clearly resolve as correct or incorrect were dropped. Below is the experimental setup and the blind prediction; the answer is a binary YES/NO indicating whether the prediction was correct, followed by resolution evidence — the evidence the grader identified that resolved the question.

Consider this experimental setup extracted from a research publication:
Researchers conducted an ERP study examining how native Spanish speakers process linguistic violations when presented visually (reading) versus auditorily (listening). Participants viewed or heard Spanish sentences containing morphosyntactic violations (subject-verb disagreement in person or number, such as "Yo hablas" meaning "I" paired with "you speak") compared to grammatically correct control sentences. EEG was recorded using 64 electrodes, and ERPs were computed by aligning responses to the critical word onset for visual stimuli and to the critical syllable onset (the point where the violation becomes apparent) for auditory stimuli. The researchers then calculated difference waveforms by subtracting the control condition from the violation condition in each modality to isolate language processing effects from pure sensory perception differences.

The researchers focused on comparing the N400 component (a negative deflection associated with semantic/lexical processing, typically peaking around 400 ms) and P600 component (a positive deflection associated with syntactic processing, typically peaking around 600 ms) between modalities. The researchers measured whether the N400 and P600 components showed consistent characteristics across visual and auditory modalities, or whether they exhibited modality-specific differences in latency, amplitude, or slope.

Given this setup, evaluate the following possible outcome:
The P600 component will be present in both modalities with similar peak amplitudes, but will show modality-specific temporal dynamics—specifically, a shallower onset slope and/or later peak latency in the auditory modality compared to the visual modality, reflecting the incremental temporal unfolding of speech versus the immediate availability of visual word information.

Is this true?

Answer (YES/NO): YES